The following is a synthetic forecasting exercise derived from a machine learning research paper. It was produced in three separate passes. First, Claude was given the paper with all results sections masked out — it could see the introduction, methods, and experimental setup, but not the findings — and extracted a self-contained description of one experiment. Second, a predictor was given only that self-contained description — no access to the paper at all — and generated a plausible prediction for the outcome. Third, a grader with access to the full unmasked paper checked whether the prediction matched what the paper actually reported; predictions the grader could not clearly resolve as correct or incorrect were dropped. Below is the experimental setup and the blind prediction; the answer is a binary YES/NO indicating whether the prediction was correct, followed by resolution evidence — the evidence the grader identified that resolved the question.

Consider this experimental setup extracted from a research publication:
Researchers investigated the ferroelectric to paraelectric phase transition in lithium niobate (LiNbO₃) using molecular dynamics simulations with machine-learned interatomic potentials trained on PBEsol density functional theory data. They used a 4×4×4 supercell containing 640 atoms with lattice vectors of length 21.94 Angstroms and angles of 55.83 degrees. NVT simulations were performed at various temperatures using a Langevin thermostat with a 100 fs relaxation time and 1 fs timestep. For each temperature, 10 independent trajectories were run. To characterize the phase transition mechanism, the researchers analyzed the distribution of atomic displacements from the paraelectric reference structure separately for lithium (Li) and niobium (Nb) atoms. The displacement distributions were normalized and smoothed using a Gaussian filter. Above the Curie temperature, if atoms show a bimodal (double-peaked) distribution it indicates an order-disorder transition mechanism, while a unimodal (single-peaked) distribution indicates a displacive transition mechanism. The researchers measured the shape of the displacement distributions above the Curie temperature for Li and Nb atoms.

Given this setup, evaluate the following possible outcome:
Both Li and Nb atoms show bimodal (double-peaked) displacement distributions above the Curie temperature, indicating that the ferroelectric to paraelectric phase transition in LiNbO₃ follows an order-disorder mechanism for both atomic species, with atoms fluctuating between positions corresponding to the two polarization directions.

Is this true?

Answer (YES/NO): NO